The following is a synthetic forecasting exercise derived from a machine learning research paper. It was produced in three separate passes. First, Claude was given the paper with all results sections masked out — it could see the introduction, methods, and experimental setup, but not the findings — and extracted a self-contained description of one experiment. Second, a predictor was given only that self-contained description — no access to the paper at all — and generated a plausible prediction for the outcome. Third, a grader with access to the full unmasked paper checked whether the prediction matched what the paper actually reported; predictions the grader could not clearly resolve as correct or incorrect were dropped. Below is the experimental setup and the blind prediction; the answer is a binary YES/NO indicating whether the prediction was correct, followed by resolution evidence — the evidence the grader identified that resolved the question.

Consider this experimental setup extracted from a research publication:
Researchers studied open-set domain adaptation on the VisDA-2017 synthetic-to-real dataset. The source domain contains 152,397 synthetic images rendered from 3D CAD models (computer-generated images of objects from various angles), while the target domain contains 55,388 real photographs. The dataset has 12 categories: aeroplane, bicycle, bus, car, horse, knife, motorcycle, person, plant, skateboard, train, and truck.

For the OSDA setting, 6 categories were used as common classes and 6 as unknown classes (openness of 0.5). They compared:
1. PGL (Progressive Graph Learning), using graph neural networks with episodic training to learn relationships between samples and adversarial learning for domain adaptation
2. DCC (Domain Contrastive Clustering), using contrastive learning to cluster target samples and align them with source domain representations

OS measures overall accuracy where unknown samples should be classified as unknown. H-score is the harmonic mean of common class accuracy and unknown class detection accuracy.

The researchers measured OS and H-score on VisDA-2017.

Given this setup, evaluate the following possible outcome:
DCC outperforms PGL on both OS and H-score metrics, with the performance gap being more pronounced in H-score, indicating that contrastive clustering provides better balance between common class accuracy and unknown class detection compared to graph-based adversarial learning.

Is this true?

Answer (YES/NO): NO